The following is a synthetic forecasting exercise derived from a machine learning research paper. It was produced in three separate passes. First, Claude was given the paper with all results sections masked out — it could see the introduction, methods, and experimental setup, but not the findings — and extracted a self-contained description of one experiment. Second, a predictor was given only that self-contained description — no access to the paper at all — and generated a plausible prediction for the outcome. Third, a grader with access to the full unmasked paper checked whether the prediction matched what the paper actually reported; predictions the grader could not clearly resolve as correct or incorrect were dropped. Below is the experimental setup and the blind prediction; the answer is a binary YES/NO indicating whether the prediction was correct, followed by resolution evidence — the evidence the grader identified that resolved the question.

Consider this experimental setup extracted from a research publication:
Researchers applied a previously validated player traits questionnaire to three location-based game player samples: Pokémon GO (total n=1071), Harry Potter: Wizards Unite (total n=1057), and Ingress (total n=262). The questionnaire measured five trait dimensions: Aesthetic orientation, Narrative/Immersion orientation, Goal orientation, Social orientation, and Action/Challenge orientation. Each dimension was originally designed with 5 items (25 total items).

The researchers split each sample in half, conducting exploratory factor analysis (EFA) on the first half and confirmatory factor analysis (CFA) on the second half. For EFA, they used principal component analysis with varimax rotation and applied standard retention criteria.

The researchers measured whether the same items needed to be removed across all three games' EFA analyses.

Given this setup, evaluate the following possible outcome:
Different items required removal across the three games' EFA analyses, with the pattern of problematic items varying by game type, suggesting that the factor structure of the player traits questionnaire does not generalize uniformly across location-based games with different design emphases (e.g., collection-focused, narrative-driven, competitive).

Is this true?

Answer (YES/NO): NO